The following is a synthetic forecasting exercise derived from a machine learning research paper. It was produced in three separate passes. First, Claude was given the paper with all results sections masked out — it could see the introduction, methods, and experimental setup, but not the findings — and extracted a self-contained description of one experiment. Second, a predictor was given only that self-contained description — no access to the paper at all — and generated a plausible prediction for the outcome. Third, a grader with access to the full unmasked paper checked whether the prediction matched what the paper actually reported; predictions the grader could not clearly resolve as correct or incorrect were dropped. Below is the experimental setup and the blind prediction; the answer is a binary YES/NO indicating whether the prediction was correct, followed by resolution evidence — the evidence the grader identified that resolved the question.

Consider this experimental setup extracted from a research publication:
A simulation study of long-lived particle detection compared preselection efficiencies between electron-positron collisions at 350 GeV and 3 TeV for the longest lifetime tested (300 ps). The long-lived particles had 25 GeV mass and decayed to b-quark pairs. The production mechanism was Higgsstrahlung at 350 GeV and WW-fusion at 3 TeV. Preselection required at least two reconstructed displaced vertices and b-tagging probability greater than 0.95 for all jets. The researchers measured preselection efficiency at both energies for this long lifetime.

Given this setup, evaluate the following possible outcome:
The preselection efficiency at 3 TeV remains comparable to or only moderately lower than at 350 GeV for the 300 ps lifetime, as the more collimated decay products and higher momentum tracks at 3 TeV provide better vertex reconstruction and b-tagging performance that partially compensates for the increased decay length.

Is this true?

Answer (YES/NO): YES